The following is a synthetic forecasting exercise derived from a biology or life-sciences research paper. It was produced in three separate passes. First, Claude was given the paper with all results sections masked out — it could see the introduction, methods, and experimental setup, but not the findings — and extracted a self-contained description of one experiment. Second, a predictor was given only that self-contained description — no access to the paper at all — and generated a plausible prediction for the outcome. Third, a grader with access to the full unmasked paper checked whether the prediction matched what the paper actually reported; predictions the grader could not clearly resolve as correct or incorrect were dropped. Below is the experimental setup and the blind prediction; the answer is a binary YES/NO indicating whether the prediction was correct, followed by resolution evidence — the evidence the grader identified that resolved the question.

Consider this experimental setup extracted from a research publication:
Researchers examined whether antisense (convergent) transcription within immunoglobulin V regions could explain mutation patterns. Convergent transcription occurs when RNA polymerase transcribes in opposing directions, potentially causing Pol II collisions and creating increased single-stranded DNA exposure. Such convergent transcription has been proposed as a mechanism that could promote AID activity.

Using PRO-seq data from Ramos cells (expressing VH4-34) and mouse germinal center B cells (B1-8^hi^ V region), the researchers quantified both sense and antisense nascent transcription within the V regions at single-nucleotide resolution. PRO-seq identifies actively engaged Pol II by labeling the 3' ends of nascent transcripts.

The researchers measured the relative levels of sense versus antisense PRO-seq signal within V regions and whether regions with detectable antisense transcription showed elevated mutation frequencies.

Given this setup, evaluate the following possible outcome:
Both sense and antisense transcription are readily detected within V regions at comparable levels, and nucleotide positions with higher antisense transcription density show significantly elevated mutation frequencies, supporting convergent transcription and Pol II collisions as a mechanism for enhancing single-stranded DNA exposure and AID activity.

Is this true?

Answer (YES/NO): NO